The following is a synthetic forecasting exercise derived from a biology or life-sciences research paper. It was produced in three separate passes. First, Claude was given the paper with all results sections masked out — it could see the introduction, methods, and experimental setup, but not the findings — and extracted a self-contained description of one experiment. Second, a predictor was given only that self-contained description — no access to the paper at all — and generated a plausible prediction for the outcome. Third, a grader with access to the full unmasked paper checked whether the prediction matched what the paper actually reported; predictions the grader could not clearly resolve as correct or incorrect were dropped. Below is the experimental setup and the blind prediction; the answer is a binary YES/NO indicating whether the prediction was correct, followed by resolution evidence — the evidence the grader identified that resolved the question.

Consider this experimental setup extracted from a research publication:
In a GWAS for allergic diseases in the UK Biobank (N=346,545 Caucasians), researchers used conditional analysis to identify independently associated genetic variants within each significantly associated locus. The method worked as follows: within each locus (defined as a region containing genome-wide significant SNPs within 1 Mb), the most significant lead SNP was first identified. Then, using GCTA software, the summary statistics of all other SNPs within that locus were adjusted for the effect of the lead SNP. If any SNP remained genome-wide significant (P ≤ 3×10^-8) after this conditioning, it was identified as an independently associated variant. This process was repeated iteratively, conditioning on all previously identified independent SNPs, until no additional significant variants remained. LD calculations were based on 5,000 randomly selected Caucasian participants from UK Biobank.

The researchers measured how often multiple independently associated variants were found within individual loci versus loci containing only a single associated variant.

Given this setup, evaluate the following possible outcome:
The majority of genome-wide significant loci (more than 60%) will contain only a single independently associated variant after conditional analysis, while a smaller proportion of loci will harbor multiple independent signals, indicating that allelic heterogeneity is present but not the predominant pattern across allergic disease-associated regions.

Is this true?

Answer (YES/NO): YES